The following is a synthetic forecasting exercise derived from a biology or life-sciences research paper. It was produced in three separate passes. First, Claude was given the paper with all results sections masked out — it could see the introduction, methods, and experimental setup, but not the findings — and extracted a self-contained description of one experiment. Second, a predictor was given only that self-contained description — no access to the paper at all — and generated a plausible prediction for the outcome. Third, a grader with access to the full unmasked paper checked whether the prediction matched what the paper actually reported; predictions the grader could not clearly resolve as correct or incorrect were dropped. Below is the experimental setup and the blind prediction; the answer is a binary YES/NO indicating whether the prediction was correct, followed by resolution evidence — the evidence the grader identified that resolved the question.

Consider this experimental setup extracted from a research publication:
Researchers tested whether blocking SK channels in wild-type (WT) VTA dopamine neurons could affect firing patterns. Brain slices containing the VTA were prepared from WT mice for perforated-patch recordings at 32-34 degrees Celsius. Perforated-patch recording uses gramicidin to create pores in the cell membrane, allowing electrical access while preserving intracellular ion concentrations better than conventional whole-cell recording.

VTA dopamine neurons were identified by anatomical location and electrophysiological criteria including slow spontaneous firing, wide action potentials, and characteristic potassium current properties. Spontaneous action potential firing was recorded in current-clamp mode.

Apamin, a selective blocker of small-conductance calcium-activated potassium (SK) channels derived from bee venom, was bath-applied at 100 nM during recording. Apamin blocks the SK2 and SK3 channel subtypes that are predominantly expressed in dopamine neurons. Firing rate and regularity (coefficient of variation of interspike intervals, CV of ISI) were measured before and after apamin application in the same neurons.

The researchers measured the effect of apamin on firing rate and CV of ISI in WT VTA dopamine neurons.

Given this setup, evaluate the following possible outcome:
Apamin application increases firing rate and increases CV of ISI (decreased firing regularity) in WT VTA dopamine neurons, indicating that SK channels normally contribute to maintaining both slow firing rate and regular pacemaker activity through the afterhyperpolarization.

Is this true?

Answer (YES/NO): YES